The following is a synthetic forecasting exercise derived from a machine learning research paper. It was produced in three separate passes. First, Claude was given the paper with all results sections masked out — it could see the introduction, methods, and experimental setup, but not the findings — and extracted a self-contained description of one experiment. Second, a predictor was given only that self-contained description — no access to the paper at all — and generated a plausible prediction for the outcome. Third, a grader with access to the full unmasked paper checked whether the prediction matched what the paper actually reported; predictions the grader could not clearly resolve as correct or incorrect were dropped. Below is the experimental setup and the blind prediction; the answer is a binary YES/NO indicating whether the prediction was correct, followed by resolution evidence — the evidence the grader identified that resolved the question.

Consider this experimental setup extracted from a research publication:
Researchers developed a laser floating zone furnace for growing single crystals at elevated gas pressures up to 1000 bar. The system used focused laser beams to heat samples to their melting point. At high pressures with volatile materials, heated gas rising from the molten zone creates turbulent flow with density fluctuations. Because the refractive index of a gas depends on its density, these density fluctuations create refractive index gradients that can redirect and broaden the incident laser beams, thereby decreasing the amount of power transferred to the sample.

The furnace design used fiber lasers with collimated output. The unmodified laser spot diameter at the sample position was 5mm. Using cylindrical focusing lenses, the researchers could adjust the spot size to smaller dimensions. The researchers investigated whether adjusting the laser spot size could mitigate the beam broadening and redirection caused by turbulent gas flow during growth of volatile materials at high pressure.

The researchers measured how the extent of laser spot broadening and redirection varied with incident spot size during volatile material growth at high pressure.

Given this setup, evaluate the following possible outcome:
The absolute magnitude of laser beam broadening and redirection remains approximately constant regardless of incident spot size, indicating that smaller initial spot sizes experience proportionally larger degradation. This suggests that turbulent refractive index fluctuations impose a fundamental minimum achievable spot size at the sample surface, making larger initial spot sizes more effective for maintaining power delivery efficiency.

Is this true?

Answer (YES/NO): NO